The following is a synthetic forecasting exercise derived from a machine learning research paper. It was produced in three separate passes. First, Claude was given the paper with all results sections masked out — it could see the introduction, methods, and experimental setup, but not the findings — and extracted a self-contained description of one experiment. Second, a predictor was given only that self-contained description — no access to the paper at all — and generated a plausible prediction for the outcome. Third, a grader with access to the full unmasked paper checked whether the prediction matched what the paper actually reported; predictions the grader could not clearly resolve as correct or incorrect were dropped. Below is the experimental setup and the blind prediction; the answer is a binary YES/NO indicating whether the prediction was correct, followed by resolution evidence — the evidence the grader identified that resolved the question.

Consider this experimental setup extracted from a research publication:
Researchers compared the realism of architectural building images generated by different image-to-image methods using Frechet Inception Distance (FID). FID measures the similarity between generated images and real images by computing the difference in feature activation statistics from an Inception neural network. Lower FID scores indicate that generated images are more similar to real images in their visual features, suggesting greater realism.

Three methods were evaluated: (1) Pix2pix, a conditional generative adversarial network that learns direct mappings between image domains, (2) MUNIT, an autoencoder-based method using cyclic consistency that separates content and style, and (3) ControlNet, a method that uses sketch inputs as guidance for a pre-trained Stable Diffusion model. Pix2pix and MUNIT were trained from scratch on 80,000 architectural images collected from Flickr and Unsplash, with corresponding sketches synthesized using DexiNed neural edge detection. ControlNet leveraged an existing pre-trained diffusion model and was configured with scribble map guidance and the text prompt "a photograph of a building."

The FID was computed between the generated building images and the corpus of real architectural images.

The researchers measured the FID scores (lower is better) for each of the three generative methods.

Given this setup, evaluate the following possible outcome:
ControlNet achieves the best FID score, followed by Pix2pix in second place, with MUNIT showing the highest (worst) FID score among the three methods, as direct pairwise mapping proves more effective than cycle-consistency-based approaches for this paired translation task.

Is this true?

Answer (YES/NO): NO